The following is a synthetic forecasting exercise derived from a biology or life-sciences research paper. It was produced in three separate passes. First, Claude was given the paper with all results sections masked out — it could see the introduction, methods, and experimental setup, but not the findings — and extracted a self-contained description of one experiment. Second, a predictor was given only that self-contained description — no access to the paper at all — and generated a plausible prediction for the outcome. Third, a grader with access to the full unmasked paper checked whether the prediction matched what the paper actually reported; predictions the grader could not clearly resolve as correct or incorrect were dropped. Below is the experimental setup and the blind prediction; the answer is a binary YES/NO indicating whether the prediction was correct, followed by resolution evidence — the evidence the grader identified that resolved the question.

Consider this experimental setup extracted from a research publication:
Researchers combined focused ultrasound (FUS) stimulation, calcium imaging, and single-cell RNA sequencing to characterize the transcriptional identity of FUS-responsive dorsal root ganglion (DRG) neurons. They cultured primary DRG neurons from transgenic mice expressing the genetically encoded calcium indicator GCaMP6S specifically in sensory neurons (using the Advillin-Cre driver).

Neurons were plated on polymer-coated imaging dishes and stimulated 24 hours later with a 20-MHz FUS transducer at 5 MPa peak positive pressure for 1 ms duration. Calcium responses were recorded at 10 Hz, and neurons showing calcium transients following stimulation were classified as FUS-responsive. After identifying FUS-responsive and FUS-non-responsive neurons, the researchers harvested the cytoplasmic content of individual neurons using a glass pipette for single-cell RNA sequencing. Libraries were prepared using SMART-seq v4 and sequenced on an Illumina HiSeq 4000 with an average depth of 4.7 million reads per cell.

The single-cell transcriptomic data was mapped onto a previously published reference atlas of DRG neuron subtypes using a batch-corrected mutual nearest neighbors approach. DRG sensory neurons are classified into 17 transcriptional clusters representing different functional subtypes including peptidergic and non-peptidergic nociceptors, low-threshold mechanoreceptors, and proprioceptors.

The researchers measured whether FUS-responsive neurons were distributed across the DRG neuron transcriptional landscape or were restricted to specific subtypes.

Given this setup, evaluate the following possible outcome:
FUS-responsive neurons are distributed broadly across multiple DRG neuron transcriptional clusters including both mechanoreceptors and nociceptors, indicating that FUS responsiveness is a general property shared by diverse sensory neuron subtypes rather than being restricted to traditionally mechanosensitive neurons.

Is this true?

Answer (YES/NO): NO